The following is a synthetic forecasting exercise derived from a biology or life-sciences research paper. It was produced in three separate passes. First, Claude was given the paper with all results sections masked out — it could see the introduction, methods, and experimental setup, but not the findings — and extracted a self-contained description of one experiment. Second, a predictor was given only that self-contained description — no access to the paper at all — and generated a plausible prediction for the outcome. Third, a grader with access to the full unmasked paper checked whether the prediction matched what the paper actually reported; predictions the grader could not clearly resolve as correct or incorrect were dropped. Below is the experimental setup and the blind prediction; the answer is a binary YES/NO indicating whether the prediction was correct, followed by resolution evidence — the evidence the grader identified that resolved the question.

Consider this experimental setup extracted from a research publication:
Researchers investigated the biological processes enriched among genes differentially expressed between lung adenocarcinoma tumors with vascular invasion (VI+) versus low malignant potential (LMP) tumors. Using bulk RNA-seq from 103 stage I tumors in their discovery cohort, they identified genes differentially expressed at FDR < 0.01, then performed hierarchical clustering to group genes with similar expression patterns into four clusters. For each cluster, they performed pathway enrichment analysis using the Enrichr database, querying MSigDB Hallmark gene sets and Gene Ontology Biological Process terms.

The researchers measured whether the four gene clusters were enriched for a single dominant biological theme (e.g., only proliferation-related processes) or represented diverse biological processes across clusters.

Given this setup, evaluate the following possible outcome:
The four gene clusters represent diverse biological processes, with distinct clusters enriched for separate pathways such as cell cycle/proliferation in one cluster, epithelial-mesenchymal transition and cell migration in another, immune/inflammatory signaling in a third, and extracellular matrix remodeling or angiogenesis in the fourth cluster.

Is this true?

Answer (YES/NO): NO